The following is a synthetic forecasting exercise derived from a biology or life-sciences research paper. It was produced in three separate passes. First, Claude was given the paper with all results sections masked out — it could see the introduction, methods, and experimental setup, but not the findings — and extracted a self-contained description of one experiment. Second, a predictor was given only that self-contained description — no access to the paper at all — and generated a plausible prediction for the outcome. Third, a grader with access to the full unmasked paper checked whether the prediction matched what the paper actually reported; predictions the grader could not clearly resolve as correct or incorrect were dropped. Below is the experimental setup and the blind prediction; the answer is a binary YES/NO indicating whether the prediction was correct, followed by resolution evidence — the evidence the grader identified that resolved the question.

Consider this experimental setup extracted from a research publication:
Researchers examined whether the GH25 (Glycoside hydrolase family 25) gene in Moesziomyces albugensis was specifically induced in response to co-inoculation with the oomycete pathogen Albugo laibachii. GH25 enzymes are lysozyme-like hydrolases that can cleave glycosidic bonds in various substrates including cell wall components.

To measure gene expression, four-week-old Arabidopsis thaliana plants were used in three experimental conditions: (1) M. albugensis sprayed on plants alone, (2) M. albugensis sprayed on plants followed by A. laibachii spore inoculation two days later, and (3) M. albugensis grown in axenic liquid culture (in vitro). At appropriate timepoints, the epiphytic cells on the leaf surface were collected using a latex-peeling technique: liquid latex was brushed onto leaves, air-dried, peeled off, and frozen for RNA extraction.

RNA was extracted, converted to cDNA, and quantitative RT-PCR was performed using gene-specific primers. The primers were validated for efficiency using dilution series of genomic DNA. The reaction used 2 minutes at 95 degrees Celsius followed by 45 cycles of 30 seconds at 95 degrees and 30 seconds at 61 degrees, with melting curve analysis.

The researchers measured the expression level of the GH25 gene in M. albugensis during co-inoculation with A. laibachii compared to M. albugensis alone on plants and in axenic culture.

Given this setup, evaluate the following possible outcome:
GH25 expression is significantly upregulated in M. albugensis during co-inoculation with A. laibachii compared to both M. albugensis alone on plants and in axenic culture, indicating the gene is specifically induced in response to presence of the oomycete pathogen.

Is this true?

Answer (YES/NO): YES